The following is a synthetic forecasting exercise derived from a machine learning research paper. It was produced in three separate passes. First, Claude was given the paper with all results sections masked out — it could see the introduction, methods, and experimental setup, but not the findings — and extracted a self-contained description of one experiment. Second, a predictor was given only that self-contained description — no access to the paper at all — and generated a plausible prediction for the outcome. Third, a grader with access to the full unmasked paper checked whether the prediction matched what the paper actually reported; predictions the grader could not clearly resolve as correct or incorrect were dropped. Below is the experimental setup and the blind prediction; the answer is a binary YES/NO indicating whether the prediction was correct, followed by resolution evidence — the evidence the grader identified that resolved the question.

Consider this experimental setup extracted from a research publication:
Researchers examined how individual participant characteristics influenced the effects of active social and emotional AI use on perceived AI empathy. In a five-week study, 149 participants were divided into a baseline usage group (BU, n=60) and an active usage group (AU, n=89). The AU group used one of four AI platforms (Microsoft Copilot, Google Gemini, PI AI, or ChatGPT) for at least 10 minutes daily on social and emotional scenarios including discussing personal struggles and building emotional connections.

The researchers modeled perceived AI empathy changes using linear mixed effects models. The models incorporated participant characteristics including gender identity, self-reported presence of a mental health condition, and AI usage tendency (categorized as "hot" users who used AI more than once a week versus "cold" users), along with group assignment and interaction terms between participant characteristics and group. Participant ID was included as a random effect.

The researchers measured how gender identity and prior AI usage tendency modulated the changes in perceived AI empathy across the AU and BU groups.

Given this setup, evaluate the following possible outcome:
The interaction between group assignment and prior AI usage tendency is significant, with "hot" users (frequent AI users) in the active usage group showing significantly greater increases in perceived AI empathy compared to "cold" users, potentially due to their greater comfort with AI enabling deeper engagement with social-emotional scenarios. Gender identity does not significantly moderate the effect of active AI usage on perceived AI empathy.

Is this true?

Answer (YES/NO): NO